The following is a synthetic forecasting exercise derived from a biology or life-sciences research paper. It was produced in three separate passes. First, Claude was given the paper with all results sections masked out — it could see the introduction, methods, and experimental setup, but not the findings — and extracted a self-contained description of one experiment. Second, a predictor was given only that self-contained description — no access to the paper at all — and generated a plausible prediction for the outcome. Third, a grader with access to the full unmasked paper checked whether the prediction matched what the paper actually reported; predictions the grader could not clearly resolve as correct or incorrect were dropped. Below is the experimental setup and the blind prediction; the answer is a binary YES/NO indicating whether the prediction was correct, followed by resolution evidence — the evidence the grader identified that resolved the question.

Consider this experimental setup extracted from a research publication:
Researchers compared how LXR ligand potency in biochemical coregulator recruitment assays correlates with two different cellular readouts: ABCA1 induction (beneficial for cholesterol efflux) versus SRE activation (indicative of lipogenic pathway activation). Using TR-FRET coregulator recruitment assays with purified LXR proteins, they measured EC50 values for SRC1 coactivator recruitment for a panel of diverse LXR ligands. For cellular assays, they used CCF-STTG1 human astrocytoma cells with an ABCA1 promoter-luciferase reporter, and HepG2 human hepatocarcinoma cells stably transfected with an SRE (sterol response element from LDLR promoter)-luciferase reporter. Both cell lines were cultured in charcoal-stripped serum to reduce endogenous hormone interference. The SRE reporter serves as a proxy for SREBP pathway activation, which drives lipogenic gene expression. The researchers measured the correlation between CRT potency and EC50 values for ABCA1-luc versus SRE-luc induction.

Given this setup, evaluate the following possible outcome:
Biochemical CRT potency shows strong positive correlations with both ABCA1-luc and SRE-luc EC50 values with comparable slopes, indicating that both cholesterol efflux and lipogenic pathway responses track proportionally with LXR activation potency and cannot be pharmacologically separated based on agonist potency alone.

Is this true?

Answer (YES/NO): NO